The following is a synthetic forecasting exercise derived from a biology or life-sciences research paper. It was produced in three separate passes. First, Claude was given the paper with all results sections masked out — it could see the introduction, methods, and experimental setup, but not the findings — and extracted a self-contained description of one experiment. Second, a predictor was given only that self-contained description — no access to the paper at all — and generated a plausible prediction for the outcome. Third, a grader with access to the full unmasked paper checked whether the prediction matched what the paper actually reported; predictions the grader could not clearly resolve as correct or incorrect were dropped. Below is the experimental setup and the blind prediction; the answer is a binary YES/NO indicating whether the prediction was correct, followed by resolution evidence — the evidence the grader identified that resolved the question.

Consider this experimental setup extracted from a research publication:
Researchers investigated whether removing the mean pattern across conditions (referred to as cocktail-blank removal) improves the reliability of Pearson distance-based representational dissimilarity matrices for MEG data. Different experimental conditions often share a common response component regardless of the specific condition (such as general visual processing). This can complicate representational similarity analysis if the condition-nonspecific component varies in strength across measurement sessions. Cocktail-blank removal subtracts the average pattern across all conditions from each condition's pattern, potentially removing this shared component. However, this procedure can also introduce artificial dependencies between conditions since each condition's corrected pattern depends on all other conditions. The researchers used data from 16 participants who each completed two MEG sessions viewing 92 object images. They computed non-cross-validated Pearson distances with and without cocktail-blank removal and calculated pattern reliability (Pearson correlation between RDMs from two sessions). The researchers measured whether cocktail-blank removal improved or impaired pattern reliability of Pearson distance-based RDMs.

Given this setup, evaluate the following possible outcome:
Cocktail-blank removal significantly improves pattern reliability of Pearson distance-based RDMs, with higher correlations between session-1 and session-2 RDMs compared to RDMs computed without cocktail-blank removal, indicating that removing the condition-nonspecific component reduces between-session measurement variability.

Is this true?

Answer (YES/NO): NO